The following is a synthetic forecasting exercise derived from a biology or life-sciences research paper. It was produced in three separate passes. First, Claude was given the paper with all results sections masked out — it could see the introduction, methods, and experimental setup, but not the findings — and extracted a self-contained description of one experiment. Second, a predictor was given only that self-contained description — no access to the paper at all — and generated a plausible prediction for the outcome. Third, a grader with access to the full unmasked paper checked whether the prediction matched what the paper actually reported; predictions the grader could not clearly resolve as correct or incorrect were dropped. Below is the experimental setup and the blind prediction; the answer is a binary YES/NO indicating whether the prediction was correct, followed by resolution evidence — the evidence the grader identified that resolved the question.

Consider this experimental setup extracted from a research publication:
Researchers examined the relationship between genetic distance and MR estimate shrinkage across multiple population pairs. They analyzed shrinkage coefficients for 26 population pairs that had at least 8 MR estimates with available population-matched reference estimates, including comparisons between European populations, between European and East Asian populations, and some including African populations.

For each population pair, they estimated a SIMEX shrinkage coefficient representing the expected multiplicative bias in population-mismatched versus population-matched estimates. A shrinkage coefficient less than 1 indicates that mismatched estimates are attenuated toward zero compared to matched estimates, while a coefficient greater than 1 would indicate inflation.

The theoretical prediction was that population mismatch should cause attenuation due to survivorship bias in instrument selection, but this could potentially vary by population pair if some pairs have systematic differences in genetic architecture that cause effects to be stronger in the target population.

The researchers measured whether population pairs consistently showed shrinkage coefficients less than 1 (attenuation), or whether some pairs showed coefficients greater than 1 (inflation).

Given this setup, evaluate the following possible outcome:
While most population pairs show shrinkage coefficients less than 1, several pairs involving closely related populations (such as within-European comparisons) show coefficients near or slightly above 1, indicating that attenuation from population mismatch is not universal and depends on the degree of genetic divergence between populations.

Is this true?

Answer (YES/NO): NO